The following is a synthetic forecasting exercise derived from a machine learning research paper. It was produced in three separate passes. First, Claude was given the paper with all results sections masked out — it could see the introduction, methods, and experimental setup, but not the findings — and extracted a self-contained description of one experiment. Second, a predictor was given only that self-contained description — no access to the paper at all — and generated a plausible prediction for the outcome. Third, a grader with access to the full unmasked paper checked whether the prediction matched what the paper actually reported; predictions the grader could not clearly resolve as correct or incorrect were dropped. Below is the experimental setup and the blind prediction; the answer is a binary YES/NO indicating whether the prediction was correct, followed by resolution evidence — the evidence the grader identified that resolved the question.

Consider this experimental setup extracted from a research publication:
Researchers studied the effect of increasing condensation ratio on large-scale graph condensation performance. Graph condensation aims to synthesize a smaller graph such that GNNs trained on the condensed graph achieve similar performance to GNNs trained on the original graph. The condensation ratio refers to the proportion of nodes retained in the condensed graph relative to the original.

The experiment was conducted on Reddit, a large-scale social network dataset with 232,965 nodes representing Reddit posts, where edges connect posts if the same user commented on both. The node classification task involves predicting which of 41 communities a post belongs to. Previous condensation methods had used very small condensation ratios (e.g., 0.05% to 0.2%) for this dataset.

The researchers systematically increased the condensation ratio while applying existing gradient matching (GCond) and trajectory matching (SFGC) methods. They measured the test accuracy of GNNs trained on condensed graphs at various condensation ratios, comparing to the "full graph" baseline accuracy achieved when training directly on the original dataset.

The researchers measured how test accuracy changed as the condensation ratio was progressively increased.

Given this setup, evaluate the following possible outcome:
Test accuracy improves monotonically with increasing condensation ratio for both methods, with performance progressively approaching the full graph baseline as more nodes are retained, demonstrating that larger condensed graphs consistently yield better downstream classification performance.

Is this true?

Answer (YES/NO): NO